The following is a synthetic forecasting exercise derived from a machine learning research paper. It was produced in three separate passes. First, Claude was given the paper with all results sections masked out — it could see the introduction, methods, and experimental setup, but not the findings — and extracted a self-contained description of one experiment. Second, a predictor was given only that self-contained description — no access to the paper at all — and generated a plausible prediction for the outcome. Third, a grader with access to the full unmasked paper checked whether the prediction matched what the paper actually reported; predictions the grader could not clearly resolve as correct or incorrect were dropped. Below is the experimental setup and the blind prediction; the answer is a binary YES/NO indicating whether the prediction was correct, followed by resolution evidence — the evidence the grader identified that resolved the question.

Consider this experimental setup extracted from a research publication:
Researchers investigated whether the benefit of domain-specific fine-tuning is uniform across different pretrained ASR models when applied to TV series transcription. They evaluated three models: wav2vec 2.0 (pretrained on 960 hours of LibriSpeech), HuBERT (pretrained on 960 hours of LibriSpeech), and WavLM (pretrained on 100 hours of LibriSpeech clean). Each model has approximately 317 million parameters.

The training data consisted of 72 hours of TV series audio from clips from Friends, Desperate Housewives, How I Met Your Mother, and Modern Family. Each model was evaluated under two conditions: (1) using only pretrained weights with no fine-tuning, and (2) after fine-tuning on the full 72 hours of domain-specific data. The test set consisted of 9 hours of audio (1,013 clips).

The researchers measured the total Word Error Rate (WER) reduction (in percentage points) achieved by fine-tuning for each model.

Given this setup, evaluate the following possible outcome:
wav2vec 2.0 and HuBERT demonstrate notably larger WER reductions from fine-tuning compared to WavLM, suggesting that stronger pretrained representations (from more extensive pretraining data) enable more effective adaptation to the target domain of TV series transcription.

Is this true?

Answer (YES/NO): NO